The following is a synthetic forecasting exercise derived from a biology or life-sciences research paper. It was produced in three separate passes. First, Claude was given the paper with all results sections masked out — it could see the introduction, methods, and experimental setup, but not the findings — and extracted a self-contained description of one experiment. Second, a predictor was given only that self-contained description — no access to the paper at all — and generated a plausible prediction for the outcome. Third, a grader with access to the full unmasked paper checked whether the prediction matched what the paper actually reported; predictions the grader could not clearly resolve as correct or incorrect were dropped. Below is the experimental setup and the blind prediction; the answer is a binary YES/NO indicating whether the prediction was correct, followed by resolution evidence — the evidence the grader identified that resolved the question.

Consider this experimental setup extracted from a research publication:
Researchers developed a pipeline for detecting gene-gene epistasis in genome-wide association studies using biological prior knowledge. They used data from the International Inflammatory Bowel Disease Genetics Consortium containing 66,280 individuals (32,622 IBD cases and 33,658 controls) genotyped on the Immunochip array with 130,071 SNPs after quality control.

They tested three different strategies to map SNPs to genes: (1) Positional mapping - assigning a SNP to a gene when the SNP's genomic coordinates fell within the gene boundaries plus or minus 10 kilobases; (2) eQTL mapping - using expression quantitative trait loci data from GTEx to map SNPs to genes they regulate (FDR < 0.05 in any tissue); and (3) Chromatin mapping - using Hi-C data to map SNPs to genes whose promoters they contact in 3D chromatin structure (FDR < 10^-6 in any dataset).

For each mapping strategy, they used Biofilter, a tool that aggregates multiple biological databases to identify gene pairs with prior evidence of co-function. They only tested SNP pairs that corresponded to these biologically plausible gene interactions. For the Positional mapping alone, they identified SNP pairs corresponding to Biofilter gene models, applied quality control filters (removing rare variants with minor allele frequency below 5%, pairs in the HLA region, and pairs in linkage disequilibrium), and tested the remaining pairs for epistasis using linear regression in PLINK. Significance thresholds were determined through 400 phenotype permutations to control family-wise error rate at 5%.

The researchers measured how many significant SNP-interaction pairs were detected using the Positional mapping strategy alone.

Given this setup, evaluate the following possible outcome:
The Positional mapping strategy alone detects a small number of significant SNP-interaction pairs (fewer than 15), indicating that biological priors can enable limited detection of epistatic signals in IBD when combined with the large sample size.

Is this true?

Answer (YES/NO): NO